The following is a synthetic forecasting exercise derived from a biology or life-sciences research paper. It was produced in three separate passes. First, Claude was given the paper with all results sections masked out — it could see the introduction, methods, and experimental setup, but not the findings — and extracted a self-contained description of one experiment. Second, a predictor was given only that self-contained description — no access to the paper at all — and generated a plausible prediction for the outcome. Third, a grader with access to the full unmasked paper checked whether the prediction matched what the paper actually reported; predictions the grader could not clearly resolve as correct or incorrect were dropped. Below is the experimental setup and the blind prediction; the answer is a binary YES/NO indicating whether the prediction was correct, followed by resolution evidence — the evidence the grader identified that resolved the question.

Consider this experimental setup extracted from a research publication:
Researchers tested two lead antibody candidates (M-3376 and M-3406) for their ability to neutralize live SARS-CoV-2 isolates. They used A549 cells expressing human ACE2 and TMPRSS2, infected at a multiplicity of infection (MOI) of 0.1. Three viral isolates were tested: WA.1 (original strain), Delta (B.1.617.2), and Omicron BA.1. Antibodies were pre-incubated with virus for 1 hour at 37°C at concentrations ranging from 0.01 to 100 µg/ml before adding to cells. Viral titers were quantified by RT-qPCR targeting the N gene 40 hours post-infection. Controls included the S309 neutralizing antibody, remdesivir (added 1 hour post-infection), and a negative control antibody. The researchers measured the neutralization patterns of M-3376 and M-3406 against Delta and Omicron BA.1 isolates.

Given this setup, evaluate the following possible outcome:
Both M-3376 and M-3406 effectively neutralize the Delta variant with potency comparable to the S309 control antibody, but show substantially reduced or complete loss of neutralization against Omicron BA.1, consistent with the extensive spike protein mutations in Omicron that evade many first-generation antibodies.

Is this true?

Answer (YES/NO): NO